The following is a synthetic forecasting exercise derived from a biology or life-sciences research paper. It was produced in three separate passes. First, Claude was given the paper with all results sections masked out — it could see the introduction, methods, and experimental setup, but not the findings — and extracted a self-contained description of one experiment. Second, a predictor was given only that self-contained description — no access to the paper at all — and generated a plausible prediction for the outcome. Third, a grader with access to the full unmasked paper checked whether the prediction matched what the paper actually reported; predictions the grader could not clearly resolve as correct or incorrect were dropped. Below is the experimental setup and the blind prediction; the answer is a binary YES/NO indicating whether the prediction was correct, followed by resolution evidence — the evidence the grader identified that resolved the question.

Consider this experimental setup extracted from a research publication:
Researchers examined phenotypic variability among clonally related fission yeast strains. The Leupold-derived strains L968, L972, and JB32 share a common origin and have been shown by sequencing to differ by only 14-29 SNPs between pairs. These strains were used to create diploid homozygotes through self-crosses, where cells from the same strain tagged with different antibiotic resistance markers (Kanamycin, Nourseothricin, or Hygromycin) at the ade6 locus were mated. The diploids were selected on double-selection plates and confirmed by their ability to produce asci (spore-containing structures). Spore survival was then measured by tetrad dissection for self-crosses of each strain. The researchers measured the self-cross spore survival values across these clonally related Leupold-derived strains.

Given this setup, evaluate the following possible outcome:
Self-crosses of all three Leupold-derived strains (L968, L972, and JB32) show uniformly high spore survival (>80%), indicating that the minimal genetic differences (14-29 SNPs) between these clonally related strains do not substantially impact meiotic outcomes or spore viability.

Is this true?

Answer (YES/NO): NO